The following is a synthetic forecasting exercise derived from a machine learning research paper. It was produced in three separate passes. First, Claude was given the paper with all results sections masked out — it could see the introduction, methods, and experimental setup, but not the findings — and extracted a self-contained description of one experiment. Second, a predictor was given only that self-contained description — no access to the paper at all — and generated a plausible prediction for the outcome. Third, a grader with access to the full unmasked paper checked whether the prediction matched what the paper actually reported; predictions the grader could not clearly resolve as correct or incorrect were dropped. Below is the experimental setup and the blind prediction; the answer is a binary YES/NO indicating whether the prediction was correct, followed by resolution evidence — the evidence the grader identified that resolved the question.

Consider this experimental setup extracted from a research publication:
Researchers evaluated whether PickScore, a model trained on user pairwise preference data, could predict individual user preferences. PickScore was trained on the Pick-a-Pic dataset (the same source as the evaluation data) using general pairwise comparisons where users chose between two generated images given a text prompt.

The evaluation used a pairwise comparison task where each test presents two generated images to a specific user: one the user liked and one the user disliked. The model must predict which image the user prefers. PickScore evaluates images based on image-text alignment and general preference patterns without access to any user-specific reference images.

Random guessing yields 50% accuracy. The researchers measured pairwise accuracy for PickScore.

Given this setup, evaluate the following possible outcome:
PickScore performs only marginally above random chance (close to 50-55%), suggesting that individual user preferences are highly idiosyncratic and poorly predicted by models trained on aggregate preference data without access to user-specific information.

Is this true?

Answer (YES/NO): NO